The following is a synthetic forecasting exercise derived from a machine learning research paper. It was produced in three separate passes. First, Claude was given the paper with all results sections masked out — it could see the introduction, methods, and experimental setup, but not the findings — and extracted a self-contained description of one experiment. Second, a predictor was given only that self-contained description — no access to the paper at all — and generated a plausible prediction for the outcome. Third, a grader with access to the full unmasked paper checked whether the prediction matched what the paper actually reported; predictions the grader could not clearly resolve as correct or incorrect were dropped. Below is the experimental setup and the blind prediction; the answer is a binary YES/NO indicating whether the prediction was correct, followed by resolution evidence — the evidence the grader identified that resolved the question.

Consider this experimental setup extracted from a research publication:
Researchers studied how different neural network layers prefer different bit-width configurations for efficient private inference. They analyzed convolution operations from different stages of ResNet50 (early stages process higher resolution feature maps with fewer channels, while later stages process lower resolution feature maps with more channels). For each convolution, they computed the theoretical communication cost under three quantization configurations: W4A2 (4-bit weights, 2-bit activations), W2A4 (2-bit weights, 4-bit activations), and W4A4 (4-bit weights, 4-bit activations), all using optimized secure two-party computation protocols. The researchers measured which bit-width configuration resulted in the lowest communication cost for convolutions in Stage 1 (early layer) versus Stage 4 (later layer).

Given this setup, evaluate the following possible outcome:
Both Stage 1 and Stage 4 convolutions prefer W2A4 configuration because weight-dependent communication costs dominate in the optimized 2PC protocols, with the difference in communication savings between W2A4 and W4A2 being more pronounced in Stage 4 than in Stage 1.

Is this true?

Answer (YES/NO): NO